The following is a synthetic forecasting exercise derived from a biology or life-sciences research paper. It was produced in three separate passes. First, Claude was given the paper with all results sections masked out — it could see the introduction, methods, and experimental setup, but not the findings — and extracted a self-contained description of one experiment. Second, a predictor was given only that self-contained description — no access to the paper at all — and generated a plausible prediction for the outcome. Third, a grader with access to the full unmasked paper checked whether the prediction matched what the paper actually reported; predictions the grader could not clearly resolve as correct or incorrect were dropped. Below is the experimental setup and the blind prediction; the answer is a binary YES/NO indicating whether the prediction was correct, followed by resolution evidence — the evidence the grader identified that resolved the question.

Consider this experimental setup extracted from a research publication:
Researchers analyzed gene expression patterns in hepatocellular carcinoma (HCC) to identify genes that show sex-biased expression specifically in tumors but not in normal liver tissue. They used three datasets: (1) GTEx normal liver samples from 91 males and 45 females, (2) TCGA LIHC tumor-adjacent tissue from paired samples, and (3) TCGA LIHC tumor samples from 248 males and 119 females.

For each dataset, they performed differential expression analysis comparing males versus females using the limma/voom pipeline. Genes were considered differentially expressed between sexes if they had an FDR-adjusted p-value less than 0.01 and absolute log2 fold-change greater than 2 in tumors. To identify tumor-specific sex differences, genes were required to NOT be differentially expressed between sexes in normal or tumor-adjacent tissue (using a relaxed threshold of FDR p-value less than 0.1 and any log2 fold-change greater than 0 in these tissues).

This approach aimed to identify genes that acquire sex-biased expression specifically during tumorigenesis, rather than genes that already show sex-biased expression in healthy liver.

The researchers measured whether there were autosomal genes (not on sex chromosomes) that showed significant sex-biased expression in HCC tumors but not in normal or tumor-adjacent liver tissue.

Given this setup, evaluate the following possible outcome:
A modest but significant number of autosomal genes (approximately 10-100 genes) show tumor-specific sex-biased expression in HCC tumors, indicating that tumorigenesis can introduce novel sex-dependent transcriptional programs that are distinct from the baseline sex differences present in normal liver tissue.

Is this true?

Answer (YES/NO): YES